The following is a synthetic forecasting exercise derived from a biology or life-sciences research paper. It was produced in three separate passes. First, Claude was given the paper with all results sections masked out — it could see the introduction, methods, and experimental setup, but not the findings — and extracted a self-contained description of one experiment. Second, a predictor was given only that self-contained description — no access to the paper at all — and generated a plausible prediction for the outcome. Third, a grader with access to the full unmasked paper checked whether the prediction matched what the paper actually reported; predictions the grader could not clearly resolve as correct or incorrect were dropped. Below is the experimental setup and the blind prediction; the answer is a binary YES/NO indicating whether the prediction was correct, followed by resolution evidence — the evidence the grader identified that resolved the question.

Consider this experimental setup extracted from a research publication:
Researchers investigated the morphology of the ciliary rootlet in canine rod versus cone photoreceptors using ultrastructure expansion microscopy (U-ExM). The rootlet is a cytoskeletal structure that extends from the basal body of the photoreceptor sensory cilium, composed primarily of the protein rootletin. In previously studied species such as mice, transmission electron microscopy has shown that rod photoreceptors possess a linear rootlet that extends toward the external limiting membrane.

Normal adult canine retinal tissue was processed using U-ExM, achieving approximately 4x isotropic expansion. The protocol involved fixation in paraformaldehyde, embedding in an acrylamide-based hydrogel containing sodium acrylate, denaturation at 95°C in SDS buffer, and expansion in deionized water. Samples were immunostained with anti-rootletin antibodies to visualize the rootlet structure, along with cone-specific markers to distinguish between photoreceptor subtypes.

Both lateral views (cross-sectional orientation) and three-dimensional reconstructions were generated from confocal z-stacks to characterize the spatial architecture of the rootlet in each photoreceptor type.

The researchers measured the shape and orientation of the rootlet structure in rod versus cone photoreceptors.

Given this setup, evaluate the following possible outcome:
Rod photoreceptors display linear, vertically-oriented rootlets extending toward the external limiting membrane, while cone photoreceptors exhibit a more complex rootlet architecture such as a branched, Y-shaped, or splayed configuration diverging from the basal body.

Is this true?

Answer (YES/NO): NO